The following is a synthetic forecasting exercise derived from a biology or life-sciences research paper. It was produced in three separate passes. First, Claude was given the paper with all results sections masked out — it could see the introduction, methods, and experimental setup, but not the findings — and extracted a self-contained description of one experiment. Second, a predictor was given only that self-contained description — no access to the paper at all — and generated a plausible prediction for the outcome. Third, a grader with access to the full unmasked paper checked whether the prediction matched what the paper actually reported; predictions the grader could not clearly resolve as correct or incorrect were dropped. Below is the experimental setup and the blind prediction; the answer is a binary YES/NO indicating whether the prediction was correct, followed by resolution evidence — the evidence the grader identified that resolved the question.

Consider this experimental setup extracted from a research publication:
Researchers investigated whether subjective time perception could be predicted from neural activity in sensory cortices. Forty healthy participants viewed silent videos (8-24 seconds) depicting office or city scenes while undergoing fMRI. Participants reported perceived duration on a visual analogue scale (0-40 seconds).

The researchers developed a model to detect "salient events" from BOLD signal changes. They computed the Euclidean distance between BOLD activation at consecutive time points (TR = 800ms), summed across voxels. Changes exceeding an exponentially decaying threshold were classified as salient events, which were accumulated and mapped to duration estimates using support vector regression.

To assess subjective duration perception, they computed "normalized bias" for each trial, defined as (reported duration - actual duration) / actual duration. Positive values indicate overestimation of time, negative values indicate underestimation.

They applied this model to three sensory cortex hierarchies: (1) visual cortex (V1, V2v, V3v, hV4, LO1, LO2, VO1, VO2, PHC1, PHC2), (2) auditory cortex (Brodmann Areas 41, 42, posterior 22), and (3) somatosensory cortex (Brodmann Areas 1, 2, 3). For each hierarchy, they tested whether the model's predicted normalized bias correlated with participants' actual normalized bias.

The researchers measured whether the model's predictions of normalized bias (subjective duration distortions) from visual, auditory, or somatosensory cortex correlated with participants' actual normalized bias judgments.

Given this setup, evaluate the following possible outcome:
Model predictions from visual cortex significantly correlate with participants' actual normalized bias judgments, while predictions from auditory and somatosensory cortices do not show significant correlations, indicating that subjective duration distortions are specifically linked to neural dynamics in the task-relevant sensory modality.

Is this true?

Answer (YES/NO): YES